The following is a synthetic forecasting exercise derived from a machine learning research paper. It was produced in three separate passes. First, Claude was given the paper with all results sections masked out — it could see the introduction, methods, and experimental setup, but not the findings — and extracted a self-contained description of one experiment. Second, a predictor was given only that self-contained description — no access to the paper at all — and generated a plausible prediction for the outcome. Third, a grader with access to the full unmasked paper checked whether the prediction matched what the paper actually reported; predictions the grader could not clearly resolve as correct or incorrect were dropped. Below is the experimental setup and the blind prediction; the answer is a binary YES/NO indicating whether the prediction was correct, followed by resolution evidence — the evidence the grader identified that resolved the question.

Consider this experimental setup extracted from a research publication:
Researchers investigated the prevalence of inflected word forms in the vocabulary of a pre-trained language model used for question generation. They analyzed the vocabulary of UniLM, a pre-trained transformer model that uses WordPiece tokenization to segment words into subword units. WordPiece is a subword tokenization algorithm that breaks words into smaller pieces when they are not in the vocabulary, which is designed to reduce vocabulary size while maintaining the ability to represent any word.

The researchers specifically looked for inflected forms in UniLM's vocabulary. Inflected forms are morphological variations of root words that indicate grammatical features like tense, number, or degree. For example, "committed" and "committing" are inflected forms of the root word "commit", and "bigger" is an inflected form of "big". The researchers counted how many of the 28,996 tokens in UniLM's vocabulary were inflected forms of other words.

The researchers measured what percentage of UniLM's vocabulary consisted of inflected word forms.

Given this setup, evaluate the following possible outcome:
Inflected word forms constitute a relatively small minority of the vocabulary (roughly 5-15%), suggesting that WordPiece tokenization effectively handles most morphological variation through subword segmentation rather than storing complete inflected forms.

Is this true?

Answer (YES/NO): NO